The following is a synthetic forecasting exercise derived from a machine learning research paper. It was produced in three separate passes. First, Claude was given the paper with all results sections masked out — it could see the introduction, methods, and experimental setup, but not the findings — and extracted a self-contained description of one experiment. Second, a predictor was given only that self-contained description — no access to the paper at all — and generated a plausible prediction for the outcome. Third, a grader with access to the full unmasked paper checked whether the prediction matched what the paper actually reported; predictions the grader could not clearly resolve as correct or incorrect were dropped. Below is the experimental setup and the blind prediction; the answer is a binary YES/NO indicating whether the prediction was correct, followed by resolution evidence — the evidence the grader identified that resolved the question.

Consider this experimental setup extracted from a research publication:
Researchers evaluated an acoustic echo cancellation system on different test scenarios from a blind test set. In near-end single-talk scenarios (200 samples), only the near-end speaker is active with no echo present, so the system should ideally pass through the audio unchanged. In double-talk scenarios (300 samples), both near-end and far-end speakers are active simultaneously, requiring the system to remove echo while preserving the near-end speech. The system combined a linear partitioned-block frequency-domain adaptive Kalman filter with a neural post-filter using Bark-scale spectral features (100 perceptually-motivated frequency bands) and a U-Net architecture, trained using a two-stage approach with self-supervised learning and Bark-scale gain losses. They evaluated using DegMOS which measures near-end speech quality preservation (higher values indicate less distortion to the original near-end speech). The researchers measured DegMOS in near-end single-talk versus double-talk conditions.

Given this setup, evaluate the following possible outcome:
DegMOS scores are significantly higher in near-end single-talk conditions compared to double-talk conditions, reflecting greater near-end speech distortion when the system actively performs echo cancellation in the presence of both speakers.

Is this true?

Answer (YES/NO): NO